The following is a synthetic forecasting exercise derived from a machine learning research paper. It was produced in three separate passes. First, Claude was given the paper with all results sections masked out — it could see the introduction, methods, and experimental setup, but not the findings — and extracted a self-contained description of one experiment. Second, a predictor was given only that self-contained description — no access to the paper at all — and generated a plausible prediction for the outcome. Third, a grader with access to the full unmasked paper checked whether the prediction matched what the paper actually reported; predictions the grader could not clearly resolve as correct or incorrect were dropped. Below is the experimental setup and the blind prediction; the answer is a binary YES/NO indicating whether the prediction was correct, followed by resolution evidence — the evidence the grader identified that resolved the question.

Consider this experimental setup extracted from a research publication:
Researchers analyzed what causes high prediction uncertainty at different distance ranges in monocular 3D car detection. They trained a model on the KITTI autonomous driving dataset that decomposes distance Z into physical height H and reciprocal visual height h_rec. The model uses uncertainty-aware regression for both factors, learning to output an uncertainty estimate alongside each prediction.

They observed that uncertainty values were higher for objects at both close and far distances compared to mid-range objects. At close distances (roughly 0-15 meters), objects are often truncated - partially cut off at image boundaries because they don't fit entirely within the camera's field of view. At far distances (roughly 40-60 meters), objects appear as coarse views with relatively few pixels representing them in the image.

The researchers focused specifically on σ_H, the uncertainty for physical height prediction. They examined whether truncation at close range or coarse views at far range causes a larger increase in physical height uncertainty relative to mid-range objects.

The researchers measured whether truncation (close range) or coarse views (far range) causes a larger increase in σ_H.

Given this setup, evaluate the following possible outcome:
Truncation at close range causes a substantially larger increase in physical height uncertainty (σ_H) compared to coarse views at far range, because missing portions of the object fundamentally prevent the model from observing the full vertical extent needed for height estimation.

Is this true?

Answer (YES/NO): NO